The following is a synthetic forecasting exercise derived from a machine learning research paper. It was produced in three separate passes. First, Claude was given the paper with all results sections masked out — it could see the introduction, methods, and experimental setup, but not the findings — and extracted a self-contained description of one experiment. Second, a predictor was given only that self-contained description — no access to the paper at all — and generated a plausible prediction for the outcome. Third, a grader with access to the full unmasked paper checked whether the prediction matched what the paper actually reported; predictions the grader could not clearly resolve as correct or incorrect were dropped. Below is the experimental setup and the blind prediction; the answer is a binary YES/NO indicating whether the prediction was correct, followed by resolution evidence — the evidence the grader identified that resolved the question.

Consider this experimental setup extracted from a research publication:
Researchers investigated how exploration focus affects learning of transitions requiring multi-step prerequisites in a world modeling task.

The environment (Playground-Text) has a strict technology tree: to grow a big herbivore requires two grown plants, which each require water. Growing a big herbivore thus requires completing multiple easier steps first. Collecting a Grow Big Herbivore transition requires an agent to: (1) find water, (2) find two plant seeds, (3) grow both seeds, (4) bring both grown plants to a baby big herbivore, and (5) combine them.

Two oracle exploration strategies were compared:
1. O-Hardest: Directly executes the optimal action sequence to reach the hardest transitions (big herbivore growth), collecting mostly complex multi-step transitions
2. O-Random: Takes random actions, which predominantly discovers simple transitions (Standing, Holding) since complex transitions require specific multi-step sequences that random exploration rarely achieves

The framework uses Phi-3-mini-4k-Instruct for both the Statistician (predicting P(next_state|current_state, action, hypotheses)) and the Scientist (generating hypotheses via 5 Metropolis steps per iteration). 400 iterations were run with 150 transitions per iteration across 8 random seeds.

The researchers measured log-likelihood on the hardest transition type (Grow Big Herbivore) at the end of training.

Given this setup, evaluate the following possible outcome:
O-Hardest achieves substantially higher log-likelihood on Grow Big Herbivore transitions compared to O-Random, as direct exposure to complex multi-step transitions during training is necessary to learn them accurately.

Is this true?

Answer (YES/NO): NO